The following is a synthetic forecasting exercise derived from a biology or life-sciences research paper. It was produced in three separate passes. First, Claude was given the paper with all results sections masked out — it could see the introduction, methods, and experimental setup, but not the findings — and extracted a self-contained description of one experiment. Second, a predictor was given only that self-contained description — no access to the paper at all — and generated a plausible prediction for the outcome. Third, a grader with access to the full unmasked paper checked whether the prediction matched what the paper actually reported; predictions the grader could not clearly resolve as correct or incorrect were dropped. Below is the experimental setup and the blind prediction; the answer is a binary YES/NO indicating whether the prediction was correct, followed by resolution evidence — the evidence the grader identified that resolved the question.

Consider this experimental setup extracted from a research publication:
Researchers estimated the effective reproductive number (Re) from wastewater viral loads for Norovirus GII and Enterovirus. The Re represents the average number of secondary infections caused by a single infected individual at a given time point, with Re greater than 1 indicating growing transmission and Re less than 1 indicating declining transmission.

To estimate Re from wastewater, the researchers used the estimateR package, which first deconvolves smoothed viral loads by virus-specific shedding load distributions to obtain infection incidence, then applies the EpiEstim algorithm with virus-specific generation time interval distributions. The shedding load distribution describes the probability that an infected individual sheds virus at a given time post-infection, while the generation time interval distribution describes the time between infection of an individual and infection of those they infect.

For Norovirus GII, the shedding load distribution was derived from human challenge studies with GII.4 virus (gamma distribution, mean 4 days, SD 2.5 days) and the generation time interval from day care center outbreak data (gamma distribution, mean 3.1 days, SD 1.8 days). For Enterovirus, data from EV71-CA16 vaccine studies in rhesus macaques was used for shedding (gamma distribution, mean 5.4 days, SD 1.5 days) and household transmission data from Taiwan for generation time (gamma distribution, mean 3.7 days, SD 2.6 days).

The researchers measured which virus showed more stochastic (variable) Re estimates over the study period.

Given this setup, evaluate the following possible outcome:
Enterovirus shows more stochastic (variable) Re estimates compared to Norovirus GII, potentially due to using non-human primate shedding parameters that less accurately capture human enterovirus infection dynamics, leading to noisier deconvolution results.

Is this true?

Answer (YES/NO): YES